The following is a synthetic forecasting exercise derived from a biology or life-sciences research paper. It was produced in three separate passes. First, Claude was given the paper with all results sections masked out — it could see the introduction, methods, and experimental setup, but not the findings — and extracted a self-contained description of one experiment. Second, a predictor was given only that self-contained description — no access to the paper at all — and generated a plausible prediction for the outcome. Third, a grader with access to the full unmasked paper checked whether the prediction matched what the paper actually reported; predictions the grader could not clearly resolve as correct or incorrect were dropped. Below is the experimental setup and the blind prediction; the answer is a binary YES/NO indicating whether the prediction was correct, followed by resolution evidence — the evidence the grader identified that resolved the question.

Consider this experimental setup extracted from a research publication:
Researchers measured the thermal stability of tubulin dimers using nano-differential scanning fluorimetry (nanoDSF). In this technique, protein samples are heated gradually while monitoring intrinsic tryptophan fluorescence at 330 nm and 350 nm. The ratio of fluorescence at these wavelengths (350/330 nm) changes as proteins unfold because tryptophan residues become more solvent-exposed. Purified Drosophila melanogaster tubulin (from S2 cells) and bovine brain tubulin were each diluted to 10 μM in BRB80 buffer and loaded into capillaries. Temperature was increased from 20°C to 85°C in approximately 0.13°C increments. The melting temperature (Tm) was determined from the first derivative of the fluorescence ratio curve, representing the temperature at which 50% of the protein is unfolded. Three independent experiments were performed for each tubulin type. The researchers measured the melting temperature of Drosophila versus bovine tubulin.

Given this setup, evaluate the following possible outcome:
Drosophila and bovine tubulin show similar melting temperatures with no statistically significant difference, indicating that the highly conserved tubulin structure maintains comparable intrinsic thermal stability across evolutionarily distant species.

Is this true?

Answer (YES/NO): NO